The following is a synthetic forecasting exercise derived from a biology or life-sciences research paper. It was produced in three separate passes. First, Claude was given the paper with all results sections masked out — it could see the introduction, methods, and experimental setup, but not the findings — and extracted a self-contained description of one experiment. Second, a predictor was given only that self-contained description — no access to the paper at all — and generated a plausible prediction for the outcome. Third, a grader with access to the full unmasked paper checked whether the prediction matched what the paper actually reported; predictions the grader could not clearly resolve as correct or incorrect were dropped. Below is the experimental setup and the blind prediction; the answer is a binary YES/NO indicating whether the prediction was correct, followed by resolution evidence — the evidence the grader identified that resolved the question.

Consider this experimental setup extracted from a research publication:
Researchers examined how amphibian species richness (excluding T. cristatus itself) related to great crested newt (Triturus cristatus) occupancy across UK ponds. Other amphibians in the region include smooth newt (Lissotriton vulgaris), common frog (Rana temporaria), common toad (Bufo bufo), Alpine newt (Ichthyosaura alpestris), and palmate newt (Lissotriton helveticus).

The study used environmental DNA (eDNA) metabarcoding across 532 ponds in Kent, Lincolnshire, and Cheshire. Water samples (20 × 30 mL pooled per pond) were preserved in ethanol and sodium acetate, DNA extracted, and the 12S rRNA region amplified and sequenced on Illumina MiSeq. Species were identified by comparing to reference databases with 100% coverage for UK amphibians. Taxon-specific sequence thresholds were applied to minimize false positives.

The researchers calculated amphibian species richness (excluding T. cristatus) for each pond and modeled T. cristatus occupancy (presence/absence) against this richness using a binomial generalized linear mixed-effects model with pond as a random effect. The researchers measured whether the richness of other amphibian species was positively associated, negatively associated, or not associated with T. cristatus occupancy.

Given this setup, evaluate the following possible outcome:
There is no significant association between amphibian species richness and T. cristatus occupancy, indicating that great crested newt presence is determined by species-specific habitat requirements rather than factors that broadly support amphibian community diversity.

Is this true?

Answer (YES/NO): NO